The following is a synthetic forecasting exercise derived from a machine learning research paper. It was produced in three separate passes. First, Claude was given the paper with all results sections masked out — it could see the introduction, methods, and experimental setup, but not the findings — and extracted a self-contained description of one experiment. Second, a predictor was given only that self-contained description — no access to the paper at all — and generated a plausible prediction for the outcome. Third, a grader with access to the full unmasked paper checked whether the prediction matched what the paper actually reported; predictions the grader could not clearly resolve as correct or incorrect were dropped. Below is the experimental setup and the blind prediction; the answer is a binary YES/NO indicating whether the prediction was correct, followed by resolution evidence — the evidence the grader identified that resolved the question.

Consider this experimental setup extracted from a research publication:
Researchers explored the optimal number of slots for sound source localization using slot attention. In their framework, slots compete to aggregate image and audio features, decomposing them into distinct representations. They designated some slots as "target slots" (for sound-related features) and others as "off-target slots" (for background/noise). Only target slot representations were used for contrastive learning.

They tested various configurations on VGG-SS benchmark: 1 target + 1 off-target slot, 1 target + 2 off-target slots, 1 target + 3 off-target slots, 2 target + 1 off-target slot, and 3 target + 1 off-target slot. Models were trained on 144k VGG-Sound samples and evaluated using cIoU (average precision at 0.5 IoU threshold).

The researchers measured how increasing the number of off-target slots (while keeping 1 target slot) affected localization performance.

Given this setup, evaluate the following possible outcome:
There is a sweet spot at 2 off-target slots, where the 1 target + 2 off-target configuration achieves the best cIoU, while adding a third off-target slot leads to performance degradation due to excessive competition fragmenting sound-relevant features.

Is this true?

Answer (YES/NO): NO